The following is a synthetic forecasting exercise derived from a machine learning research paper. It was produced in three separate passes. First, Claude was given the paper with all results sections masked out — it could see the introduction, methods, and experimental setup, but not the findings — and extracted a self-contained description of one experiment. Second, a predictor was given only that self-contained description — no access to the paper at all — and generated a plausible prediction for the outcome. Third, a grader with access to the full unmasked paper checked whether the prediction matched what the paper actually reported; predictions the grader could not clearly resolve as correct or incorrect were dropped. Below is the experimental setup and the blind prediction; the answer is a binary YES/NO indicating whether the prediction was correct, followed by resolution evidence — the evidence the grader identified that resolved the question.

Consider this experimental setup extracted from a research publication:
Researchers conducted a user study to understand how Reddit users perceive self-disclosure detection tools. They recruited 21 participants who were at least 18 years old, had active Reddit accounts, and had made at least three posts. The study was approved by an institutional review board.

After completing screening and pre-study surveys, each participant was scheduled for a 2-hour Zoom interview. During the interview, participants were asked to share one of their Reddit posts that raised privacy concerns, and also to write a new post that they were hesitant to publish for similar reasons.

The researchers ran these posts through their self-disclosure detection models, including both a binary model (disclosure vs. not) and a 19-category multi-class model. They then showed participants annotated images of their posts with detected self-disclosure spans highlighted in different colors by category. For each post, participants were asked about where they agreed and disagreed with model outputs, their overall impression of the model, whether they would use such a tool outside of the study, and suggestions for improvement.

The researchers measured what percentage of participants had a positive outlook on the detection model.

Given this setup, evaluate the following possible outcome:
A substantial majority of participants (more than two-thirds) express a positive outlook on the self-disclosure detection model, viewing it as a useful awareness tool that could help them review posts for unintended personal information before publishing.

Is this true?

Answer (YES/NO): YES